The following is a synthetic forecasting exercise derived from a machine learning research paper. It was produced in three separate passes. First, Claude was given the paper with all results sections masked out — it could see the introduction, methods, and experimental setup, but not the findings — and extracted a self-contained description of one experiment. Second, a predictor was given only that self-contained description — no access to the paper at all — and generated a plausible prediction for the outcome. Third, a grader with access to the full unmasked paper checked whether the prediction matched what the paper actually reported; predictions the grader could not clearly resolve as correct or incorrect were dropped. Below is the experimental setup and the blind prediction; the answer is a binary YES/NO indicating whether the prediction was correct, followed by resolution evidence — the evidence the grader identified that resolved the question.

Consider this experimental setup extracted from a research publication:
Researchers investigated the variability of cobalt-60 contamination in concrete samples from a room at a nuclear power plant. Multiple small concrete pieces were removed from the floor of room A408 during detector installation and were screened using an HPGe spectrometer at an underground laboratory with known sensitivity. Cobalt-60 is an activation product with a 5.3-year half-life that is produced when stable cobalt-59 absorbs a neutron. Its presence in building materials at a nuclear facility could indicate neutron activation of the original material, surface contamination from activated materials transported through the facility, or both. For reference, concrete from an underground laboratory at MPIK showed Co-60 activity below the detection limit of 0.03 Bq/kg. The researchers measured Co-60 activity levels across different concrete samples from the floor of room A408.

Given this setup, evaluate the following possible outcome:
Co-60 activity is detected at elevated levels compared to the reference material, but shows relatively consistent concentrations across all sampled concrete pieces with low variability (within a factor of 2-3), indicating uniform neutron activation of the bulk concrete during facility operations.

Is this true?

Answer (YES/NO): NO